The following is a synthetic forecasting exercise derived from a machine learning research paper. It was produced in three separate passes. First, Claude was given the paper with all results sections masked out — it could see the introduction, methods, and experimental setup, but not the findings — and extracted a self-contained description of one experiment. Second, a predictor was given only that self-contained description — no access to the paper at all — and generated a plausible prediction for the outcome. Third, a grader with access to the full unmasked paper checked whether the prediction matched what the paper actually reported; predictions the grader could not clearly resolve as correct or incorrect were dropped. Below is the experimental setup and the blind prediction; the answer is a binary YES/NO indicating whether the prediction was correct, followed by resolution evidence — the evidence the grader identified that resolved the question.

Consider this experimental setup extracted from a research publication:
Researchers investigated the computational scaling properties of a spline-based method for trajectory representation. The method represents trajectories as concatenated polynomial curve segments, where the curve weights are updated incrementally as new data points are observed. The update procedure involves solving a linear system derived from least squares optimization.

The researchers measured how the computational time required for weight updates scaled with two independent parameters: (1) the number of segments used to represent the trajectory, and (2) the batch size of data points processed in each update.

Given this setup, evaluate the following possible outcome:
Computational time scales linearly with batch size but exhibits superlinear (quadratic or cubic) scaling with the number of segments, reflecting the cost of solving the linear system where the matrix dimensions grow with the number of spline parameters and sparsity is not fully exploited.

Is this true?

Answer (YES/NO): NO